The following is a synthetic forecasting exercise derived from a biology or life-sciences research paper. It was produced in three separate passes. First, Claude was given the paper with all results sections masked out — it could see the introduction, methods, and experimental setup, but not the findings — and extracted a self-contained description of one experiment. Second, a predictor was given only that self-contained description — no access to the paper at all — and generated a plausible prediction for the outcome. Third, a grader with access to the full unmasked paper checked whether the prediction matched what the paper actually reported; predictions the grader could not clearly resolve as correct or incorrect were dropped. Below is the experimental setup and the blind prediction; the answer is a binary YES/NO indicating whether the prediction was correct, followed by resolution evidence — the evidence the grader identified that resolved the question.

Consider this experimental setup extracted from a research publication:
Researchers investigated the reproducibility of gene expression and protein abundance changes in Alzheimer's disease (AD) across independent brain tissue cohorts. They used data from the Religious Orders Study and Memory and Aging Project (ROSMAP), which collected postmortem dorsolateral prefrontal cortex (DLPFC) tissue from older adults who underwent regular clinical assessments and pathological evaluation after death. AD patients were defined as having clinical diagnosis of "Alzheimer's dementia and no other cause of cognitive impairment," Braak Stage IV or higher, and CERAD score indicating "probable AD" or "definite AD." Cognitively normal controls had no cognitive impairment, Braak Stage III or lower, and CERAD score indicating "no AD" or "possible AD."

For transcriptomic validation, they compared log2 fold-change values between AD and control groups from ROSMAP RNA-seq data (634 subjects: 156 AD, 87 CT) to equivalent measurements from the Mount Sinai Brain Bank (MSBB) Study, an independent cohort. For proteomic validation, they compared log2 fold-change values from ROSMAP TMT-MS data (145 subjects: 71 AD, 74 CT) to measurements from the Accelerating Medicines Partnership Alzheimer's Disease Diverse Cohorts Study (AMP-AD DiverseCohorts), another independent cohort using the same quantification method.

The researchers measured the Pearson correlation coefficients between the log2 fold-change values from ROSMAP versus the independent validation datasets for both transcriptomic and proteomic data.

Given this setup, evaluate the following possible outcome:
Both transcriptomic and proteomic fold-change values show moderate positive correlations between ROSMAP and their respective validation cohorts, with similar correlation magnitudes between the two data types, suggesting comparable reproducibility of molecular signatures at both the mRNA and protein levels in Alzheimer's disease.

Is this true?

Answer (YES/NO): YES